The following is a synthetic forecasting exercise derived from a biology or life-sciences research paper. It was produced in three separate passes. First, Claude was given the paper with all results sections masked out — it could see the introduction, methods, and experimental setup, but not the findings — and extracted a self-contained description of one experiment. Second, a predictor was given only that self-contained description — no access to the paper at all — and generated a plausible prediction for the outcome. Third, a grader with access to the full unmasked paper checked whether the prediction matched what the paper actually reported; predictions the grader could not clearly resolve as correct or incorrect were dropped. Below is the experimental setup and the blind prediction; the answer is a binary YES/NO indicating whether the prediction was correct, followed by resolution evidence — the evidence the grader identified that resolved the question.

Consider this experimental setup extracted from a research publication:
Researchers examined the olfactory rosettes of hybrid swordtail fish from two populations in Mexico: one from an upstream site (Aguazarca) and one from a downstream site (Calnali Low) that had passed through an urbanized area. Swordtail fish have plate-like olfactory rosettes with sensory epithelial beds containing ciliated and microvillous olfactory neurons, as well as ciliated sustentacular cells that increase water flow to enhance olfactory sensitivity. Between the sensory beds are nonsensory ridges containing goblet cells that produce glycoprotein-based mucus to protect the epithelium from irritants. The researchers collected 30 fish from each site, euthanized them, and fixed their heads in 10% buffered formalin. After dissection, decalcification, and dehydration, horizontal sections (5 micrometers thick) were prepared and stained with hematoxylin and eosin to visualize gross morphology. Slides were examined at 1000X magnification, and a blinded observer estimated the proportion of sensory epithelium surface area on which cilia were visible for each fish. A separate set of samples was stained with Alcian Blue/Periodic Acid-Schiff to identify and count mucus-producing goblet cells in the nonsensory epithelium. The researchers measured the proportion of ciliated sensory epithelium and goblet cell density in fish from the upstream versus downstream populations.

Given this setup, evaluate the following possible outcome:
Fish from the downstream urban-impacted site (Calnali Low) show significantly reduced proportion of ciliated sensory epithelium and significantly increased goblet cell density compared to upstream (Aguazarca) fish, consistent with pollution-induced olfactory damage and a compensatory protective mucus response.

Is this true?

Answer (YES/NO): NO